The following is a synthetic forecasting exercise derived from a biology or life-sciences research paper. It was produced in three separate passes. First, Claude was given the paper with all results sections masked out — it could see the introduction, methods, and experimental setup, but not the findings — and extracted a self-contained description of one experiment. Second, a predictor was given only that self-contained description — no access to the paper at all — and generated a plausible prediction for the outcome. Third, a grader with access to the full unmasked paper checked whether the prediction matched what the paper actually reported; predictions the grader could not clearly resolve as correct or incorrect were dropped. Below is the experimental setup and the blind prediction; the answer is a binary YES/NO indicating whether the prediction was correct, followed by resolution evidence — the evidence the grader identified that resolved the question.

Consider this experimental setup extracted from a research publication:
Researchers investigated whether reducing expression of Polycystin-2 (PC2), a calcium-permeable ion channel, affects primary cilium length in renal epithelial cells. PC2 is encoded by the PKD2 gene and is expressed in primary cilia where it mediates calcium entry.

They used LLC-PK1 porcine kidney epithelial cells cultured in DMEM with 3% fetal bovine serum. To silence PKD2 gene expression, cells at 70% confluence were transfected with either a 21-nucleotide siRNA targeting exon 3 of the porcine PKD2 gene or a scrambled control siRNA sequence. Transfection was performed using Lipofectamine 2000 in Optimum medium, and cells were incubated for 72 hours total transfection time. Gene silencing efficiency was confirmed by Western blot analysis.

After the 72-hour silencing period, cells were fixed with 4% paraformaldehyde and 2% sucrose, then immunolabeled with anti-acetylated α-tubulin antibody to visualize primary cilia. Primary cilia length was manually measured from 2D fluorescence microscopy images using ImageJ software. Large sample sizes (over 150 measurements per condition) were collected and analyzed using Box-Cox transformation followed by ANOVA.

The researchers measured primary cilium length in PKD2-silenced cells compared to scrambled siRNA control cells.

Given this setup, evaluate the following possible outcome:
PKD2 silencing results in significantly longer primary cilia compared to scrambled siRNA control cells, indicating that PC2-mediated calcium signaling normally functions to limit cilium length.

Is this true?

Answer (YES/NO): YES